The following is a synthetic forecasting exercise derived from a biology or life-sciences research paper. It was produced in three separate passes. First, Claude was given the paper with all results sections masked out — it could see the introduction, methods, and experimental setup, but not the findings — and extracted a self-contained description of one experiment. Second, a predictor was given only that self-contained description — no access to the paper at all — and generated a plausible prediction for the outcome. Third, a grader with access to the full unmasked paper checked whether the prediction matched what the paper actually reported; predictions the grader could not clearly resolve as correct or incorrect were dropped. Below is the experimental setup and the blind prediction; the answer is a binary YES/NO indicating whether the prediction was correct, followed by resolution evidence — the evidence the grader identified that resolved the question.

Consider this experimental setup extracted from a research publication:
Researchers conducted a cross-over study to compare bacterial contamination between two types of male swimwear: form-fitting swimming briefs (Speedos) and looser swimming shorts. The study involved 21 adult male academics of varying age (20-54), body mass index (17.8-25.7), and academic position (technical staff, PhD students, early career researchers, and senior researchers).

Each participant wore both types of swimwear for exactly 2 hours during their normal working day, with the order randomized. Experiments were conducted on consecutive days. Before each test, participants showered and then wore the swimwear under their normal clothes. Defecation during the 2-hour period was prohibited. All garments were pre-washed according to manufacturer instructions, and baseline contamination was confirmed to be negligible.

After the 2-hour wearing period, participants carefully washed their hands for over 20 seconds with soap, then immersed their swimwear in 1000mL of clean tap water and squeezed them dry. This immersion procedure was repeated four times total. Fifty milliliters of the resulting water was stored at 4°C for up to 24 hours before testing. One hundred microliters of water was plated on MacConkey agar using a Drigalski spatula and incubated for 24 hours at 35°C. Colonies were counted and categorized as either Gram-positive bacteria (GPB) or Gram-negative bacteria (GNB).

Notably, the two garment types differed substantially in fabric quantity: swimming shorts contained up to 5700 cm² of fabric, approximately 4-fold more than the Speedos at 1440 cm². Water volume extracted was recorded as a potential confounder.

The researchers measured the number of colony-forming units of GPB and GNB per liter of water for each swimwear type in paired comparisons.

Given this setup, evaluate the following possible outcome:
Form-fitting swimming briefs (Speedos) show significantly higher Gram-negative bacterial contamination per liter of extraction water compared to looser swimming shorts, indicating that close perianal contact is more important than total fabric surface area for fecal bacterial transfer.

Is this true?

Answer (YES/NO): NO